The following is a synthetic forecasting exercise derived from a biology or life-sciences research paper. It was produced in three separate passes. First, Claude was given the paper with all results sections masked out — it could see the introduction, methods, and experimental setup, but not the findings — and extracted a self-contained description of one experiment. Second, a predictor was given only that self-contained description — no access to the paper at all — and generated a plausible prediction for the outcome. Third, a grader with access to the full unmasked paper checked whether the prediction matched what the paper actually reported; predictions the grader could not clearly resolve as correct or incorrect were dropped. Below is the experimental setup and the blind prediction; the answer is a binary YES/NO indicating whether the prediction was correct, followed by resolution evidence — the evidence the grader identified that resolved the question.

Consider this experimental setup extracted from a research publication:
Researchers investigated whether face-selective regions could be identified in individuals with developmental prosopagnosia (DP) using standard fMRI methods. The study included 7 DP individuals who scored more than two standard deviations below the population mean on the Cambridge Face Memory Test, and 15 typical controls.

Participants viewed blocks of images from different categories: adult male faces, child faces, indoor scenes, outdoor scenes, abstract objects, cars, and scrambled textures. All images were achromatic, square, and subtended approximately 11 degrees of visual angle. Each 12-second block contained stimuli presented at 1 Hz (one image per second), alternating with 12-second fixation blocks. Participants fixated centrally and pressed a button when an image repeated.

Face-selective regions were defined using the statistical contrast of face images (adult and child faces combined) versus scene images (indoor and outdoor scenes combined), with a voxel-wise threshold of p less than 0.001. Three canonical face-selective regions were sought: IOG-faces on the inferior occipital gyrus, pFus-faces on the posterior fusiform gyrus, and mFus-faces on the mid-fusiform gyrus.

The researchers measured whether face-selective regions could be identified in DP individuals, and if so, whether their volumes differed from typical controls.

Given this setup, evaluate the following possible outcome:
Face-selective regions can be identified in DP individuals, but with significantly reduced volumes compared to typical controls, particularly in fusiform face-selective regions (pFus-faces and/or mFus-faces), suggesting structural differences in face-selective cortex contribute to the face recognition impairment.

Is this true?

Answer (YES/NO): NO